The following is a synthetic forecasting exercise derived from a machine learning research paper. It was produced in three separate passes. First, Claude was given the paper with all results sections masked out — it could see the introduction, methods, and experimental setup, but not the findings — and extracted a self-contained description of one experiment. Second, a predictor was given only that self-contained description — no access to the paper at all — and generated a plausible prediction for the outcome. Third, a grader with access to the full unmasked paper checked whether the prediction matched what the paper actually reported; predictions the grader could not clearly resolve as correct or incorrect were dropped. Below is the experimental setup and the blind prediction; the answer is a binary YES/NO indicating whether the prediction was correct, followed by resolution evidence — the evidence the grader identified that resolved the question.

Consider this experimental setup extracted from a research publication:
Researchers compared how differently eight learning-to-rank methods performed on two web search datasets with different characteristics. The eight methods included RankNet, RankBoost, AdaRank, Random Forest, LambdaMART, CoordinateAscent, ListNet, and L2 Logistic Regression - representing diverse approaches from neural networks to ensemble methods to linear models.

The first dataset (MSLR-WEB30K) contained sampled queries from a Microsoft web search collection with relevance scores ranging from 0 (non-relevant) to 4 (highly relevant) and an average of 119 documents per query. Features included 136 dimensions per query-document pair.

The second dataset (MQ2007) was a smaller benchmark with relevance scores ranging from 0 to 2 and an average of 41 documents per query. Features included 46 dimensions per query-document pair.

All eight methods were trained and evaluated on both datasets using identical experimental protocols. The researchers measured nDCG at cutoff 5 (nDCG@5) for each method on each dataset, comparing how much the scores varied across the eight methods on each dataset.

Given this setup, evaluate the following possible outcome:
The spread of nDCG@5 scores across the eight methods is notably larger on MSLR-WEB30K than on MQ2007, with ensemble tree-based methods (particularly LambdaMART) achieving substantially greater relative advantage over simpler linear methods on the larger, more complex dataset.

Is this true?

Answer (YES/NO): YES